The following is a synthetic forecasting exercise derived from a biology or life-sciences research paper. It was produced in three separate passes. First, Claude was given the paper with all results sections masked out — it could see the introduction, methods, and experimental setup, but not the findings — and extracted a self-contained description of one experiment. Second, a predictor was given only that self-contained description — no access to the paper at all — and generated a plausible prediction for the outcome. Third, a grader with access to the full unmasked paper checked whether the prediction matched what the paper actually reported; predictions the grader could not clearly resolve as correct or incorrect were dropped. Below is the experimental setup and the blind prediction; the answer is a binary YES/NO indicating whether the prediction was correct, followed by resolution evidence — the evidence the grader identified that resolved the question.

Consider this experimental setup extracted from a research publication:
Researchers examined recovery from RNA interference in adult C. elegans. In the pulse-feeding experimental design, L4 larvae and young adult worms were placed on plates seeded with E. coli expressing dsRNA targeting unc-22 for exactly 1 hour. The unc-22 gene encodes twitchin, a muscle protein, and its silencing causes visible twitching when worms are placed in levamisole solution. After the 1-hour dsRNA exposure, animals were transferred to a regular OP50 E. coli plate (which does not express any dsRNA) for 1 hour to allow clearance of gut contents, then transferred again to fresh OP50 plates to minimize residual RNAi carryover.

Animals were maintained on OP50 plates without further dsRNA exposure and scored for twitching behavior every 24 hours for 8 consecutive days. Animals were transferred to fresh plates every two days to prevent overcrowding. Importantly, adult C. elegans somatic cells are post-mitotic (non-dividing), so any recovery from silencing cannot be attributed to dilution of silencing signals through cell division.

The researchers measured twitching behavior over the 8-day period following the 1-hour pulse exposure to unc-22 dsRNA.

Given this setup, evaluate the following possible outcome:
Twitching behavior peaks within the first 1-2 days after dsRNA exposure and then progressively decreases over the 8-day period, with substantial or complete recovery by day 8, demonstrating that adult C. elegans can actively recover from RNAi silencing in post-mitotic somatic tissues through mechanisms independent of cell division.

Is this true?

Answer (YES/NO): NO